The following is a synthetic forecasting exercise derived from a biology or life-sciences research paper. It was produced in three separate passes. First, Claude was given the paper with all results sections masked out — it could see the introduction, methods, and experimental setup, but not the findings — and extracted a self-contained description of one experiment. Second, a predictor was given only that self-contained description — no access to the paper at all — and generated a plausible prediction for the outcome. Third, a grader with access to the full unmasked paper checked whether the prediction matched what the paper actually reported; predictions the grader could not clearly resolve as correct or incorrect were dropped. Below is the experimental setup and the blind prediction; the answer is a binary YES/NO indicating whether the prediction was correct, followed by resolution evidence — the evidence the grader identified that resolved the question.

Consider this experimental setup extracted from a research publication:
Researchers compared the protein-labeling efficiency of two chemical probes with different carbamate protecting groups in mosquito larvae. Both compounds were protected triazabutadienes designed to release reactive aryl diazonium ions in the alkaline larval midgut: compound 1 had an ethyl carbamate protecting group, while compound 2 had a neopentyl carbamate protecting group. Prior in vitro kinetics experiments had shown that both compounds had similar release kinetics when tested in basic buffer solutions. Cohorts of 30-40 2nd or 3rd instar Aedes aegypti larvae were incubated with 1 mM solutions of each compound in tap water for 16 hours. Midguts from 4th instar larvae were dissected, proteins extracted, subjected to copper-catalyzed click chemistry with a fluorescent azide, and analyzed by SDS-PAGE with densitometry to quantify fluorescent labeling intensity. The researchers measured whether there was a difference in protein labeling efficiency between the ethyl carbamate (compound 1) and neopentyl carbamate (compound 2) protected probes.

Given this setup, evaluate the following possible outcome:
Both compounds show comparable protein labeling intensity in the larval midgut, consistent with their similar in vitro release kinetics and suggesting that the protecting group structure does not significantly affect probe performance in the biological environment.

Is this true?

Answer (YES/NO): NO